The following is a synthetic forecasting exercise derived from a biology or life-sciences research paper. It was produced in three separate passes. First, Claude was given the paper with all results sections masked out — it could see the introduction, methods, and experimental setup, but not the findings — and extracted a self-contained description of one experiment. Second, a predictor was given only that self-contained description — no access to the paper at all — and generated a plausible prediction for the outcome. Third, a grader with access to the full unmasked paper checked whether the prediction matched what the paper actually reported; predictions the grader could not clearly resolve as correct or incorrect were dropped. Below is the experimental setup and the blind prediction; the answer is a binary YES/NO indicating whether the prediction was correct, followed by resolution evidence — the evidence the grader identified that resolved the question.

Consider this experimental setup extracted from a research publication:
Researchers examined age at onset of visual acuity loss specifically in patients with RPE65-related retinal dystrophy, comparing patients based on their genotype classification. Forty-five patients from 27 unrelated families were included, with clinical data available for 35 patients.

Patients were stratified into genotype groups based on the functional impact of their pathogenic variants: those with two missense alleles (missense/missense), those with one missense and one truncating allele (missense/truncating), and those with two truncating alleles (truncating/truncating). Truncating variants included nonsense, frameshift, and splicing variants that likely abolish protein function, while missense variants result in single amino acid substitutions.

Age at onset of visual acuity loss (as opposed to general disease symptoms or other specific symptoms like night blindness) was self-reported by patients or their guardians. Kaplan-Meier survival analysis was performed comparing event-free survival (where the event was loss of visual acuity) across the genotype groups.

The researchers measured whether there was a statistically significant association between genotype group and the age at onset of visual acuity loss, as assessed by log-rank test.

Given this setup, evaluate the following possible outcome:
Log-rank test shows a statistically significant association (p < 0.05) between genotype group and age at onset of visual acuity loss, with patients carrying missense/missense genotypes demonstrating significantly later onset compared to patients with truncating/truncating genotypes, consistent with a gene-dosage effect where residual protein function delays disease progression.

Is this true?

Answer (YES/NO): YES